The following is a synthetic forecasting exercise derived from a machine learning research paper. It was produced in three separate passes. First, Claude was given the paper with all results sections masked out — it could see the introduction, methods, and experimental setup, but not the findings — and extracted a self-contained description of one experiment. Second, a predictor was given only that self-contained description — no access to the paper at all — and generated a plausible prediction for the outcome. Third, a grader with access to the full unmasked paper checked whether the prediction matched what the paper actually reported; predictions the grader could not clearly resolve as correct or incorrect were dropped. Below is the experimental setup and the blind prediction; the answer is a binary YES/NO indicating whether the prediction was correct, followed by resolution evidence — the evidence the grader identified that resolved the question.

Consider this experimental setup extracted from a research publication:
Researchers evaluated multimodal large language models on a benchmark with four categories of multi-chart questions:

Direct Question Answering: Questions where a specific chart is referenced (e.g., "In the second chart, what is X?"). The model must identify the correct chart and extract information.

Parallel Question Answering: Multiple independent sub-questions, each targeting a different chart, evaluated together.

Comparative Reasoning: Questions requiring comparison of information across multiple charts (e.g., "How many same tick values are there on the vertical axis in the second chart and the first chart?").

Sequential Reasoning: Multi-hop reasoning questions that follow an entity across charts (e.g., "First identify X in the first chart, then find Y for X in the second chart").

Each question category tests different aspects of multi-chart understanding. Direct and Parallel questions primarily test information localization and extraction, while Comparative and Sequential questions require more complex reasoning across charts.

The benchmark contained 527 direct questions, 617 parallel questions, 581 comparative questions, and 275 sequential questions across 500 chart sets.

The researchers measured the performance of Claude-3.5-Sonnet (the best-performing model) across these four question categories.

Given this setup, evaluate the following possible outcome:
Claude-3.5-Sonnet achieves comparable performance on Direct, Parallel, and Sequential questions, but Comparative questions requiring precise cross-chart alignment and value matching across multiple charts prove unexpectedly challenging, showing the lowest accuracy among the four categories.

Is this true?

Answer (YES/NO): NO